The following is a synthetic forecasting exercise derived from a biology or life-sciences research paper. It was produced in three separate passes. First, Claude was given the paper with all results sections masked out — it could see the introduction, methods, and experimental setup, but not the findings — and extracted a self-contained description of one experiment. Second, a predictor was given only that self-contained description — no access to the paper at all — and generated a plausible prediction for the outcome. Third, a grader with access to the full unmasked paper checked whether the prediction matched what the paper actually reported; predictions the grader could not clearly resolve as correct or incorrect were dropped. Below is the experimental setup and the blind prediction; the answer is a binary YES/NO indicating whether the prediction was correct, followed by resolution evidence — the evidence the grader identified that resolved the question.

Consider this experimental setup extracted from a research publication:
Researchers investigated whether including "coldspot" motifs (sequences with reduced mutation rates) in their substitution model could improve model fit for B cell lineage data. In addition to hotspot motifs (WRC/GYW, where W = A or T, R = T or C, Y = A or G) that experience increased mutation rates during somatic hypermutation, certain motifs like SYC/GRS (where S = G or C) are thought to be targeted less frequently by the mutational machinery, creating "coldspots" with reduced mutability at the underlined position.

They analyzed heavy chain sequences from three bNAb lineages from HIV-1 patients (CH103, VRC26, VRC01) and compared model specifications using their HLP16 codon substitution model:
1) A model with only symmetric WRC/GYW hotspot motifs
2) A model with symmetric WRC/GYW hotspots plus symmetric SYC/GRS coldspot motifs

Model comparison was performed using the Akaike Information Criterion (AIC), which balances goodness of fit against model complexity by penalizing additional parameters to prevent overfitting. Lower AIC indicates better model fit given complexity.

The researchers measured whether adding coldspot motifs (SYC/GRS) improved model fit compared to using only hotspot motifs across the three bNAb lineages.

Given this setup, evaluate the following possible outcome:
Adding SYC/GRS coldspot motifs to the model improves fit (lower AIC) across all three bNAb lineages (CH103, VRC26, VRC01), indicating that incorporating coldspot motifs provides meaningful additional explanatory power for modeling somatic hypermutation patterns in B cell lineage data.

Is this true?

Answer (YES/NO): YES